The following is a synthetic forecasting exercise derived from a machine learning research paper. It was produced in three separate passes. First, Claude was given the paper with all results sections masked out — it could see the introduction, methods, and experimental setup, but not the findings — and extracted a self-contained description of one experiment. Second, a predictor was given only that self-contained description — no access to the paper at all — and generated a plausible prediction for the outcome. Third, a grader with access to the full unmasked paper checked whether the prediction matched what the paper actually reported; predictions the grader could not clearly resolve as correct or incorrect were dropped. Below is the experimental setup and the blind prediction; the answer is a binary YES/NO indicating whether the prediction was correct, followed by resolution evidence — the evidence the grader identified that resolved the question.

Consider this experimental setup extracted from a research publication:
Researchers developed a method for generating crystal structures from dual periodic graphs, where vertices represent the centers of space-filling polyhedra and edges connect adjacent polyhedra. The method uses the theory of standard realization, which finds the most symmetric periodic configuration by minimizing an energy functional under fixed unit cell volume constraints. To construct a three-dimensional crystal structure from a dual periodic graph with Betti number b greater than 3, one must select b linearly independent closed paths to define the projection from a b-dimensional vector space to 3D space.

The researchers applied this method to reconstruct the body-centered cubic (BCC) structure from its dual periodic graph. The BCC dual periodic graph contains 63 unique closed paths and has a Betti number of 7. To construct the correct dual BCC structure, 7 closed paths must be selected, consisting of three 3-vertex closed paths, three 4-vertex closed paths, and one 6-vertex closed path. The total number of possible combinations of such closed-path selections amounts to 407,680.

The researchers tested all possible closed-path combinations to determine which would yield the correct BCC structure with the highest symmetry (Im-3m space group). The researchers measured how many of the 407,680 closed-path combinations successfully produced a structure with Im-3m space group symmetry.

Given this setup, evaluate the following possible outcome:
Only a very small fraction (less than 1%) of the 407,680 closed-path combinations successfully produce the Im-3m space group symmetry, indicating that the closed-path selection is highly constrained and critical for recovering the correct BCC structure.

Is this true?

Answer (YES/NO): YES